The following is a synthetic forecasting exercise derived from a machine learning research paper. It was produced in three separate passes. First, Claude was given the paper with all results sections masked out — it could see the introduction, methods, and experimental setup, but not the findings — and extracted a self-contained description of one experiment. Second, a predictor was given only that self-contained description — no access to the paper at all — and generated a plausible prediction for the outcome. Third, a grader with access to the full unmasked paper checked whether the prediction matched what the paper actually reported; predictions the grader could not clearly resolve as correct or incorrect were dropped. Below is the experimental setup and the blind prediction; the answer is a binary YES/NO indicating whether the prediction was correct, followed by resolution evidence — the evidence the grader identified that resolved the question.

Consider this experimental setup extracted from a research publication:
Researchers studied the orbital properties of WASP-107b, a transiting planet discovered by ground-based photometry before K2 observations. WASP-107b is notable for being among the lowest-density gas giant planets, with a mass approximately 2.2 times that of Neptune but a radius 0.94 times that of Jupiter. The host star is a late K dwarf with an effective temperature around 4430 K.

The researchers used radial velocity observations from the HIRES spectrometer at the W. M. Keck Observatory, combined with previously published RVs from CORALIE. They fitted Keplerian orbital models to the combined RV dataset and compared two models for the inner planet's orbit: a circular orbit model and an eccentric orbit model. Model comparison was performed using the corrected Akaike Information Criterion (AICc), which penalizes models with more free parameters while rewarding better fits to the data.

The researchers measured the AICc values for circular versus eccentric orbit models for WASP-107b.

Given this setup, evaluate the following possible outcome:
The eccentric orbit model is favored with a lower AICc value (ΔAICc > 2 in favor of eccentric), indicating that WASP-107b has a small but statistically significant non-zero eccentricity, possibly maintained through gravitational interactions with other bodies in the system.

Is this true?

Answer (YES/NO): NO